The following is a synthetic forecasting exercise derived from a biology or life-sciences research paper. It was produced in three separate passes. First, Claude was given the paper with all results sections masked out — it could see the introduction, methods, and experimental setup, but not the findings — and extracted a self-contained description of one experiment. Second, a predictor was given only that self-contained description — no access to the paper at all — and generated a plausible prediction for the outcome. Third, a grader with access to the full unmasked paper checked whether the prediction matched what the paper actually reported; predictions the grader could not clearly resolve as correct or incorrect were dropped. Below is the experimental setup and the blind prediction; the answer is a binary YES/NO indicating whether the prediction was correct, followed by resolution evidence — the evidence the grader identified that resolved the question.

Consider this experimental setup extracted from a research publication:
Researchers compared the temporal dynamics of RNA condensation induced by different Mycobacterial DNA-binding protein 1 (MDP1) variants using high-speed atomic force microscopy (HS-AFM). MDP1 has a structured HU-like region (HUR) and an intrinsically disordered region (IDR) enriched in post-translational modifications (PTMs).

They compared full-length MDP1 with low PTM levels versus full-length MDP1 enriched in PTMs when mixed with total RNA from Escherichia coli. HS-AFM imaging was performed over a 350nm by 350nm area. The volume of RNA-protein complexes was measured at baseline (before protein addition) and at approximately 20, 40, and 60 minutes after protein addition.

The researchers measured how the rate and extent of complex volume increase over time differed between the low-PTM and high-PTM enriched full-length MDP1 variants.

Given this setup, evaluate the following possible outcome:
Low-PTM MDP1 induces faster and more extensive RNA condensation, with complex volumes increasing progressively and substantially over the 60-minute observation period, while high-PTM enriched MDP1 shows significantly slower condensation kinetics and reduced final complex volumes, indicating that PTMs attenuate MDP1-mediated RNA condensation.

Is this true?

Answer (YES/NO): NO